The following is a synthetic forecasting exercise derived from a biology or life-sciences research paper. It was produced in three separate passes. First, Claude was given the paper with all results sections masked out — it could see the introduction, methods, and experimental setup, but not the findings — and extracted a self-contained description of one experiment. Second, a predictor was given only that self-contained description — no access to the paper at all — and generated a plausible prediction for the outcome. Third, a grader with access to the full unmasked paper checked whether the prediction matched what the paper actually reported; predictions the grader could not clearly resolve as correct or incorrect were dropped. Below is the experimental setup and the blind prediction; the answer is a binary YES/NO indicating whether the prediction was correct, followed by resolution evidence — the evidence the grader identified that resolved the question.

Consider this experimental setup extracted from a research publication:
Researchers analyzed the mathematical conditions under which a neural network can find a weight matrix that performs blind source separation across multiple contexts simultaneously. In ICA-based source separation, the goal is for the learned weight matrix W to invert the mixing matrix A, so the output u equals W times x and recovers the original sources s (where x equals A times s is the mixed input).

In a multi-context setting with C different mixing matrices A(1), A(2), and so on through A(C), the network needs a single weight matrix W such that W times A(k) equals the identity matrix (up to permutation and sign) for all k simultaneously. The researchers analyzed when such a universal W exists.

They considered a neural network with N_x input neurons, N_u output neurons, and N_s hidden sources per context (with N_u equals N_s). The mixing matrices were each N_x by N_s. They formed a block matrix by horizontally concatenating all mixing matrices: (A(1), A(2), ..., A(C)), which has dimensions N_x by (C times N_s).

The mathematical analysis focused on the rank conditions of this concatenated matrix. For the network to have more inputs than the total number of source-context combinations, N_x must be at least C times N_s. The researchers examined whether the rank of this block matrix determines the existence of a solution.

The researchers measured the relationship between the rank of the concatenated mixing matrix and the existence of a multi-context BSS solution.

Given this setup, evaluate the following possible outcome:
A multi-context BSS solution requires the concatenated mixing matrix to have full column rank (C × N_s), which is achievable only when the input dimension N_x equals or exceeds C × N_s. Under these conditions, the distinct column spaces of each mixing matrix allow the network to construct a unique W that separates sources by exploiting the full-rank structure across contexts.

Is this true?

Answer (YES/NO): YES